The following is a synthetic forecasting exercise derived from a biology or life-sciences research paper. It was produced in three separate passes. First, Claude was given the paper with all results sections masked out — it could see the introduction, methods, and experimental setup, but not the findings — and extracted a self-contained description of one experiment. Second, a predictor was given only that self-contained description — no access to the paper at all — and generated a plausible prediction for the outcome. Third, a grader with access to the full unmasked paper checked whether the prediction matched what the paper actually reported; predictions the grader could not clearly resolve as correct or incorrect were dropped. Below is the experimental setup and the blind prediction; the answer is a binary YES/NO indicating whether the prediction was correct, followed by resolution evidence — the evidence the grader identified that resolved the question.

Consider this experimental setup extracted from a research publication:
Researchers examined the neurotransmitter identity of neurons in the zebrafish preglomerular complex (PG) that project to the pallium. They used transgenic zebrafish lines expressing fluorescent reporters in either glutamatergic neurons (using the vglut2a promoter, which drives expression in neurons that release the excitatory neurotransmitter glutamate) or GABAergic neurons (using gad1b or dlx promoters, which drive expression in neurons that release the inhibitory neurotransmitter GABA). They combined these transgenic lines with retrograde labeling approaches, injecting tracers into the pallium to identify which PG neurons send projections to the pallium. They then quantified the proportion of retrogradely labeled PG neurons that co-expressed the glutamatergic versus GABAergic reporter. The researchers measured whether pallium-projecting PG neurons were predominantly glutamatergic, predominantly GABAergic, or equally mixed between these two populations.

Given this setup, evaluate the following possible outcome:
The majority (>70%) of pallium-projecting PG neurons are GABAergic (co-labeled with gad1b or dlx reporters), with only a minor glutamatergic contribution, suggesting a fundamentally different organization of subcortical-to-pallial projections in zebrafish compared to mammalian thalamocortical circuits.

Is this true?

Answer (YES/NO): NO